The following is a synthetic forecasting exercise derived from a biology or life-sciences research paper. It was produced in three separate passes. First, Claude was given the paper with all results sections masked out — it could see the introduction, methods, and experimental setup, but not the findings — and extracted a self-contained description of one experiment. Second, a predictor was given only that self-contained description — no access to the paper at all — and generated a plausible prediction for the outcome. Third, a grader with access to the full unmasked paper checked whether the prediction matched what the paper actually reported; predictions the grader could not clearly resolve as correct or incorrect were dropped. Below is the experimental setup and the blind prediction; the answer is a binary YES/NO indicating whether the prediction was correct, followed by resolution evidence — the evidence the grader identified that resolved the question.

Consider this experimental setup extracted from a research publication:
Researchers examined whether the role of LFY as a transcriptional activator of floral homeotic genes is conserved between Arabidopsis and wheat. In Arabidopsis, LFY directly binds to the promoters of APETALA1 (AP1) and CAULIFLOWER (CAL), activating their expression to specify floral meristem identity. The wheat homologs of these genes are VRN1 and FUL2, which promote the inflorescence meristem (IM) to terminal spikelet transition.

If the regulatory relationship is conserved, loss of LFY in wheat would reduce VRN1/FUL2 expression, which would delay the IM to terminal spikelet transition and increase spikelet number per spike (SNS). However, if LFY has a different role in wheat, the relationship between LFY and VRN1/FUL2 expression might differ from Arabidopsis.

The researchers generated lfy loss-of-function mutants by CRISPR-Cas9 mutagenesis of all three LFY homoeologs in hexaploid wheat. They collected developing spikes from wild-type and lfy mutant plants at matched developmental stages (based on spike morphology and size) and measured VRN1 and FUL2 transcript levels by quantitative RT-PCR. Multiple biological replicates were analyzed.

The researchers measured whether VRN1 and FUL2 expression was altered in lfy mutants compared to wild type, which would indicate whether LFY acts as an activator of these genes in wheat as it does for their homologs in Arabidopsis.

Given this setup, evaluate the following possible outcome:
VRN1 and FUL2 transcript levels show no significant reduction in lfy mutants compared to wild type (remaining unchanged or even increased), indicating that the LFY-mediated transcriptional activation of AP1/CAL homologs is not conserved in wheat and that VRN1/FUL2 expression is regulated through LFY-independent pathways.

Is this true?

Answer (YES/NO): YES